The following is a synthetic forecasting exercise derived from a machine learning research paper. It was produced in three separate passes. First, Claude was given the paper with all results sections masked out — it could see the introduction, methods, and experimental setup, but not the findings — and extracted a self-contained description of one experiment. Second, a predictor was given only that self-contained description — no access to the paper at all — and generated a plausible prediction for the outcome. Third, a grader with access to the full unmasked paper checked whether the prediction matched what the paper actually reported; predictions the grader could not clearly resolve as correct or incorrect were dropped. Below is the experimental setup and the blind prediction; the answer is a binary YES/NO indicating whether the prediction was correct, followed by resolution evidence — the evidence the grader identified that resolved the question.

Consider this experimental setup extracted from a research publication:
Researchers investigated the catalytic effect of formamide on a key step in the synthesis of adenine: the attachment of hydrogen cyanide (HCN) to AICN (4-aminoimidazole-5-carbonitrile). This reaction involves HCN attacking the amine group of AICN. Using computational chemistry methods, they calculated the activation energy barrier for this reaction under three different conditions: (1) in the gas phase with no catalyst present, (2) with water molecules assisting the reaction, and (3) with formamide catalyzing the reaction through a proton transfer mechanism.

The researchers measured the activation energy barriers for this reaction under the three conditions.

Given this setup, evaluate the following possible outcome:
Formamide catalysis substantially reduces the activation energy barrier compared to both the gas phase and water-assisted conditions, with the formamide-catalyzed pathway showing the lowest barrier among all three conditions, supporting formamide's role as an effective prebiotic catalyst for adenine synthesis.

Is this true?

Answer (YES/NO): YES